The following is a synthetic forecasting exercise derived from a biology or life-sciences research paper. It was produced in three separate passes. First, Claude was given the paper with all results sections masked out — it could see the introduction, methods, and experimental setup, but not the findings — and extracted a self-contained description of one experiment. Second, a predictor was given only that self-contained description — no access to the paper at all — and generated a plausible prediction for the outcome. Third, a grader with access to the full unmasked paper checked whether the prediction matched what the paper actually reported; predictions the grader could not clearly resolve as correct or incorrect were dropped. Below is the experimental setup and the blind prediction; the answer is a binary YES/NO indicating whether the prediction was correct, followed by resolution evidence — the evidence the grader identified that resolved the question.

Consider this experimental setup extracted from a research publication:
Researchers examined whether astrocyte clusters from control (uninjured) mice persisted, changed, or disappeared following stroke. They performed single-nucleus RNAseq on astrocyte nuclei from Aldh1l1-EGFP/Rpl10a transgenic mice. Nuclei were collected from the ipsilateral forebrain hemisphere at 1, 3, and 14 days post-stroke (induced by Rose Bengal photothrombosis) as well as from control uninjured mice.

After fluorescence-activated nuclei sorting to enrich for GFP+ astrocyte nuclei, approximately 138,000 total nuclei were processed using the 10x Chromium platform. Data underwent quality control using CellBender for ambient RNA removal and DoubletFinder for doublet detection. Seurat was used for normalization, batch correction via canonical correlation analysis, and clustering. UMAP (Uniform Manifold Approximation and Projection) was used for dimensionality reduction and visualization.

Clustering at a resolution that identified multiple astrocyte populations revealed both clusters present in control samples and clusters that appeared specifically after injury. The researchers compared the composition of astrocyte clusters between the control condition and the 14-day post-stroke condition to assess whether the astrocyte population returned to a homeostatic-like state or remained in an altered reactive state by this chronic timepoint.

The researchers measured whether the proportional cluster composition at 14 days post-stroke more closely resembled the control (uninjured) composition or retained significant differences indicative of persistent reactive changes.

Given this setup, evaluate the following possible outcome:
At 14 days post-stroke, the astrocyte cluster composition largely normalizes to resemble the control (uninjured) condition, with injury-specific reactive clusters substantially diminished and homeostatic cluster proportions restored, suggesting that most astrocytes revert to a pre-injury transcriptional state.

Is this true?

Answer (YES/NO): NO